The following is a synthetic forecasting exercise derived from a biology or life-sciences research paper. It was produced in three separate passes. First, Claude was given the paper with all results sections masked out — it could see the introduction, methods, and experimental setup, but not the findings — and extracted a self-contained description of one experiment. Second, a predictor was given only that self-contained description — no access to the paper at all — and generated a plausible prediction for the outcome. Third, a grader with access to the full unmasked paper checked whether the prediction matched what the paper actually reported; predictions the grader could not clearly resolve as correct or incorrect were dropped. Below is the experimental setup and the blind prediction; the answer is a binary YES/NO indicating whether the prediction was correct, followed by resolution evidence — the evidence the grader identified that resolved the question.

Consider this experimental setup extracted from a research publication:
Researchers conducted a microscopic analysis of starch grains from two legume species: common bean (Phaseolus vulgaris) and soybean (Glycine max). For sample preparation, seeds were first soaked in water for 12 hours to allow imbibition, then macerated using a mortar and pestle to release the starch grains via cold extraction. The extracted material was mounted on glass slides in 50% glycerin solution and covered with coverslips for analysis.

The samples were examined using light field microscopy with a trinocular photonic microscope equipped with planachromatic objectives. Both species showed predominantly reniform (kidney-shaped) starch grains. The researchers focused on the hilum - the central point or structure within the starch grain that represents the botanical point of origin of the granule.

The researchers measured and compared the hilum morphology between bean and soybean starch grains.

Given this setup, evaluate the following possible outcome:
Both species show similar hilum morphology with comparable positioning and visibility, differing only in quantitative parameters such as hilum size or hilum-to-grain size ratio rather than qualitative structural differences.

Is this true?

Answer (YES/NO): NO